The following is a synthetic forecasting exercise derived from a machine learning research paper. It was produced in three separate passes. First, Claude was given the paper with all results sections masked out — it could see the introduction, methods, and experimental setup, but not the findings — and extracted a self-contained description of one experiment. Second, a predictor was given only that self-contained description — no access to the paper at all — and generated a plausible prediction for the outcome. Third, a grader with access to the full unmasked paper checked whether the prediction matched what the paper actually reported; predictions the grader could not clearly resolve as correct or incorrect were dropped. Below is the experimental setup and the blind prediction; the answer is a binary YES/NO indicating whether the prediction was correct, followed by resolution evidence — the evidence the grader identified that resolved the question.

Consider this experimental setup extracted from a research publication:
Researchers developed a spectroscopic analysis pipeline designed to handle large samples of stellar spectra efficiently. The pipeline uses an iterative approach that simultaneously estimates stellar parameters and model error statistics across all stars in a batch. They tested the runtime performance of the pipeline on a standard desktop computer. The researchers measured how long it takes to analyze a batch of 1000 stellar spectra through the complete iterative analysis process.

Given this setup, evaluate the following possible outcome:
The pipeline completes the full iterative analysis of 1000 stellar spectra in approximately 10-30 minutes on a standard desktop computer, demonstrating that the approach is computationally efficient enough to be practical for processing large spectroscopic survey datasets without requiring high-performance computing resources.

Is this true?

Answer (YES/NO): NO